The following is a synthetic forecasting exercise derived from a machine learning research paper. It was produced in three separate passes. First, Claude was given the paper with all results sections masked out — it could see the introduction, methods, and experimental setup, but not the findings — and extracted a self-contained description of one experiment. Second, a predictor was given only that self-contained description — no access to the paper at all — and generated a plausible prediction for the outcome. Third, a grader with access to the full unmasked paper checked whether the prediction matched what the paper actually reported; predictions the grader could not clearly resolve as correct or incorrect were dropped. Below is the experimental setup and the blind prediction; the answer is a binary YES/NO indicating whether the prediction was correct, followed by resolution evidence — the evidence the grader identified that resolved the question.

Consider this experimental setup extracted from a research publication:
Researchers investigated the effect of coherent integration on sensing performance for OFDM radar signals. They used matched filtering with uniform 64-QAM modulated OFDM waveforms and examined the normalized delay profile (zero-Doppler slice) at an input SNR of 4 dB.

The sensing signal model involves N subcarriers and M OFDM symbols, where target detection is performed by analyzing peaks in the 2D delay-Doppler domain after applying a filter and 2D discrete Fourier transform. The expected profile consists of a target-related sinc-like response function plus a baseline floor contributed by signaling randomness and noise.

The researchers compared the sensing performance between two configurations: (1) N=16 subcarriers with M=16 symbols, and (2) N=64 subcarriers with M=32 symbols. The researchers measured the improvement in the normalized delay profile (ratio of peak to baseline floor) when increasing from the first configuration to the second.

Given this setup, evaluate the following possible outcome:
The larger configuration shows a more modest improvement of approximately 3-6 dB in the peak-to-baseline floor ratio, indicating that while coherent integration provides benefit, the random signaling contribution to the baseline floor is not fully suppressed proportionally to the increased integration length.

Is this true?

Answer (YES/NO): NO